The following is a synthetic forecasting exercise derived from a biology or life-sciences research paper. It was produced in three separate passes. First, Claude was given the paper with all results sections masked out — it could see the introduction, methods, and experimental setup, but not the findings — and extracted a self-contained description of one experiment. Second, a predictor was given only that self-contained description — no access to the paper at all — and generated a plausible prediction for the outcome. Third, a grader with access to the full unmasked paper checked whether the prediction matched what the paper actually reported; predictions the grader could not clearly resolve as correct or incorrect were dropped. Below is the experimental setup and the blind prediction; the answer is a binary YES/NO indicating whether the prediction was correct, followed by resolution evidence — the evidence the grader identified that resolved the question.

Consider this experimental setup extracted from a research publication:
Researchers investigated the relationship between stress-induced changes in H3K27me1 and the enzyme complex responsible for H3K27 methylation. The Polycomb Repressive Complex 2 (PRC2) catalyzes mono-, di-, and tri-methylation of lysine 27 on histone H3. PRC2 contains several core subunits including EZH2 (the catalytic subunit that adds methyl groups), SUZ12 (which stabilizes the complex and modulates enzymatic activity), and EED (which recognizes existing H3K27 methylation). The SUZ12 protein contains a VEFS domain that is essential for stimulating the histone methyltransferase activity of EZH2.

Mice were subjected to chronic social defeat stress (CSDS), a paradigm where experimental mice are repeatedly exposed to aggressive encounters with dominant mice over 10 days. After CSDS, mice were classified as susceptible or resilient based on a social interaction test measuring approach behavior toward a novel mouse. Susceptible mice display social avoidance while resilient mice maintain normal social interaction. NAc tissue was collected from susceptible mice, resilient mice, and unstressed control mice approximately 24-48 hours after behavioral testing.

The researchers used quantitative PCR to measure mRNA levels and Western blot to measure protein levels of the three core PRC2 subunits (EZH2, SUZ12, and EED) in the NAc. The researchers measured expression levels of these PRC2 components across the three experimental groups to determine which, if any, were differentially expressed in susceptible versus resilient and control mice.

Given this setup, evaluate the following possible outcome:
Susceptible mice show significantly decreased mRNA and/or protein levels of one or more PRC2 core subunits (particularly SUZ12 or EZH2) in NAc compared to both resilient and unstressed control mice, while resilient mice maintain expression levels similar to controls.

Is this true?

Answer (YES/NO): NO